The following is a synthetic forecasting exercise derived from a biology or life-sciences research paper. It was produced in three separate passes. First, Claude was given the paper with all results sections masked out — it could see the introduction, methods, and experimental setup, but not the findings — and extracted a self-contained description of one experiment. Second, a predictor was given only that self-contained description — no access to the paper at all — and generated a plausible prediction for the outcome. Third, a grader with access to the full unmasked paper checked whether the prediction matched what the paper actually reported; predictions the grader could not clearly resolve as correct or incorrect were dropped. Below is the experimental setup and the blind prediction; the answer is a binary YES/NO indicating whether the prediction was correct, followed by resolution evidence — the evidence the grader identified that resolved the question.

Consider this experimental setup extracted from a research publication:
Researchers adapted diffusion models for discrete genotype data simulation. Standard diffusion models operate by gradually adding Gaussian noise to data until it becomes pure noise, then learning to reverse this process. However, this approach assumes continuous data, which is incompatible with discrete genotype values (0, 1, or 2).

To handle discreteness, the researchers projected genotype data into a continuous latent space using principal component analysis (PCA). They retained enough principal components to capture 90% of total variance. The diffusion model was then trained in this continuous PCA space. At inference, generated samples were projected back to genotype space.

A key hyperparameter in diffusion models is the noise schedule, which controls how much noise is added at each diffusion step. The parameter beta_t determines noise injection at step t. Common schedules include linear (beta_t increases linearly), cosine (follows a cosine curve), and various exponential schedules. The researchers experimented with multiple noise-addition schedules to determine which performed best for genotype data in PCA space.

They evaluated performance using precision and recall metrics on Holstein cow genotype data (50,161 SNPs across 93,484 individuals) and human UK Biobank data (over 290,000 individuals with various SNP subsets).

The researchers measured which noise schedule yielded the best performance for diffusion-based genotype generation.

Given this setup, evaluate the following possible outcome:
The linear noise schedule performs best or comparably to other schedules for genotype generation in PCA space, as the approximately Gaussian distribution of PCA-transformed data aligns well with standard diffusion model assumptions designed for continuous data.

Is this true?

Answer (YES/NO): YES